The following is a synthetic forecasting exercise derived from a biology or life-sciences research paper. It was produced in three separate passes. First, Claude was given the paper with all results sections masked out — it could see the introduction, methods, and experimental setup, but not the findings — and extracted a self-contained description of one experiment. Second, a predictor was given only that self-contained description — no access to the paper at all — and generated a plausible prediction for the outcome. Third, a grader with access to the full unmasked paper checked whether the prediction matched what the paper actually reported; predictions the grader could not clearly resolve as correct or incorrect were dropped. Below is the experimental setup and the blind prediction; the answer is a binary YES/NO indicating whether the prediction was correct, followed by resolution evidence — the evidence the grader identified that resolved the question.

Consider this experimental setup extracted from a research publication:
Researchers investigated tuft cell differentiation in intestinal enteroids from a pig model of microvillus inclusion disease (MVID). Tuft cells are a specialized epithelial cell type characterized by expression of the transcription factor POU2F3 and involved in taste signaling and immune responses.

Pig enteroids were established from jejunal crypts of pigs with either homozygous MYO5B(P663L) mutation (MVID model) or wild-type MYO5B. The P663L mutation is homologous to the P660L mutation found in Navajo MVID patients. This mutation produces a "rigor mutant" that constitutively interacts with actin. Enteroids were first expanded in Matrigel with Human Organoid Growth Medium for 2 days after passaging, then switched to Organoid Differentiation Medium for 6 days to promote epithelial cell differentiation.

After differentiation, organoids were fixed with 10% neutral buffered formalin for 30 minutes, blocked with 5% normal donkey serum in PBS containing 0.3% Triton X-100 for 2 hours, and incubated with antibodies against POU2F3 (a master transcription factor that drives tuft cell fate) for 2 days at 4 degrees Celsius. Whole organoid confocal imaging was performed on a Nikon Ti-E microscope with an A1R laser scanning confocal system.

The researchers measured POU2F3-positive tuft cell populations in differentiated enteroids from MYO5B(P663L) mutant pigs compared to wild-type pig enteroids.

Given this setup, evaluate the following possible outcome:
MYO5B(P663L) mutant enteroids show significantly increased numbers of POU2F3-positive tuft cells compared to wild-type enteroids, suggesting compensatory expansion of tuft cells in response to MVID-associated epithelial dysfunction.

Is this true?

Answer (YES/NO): NO